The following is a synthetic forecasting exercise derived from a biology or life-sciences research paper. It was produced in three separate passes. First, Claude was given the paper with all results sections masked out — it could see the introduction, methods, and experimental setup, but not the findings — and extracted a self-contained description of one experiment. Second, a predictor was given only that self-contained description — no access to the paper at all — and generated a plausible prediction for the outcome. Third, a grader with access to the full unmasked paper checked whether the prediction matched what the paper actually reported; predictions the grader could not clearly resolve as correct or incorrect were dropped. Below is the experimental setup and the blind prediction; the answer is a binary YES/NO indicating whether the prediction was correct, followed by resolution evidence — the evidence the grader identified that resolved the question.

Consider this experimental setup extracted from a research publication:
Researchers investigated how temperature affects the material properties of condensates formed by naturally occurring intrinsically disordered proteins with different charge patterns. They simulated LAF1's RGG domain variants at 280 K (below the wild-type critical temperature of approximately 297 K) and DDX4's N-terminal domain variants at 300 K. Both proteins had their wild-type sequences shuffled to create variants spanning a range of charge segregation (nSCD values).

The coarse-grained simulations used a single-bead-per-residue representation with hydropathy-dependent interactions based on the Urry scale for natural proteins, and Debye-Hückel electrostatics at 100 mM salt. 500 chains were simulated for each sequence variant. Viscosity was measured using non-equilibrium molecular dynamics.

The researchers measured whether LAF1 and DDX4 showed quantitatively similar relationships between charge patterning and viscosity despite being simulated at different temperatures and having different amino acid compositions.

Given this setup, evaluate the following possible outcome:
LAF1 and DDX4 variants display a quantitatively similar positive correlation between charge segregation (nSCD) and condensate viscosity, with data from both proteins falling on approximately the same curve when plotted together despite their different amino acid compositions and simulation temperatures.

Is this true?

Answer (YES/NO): YES